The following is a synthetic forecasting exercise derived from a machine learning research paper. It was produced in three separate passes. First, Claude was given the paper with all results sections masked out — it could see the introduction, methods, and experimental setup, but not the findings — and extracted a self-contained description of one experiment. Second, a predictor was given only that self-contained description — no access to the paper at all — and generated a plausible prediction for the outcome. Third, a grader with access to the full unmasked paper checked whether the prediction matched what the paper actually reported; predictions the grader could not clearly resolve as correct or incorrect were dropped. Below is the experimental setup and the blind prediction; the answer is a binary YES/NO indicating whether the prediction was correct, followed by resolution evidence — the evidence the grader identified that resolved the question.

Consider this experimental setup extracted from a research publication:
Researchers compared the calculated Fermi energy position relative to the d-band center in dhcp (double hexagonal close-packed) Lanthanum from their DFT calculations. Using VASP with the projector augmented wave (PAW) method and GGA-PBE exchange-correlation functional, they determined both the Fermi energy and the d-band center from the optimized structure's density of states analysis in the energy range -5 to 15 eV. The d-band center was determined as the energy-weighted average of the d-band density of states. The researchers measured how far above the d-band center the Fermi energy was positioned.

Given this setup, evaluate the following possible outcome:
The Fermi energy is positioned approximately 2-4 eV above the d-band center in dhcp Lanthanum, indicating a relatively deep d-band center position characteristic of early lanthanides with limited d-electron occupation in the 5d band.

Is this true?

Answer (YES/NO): YES